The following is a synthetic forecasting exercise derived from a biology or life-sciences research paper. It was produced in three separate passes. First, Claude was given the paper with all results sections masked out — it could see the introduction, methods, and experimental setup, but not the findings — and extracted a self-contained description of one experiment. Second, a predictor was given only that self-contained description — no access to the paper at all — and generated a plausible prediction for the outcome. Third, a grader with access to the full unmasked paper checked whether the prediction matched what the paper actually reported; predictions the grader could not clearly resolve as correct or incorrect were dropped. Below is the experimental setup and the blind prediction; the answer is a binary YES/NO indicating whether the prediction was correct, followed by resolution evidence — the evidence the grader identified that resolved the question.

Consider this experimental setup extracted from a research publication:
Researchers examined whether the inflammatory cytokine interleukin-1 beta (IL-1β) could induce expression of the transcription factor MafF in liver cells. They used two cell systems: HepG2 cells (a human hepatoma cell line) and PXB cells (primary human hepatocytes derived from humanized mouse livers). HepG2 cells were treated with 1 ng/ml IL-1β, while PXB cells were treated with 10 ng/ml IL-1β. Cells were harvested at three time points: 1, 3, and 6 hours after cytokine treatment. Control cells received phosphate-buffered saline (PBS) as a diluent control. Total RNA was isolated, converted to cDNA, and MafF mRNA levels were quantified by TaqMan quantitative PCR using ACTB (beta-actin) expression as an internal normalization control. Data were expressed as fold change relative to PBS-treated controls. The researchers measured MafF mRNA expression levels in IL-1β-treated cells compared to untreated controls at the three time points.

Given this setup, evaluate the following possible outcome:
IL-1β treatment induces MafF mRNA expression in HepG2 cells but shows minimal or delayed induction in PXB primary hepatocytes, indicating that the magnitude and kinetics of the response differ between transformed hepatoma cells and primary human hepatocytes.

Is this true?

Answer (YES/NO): NO